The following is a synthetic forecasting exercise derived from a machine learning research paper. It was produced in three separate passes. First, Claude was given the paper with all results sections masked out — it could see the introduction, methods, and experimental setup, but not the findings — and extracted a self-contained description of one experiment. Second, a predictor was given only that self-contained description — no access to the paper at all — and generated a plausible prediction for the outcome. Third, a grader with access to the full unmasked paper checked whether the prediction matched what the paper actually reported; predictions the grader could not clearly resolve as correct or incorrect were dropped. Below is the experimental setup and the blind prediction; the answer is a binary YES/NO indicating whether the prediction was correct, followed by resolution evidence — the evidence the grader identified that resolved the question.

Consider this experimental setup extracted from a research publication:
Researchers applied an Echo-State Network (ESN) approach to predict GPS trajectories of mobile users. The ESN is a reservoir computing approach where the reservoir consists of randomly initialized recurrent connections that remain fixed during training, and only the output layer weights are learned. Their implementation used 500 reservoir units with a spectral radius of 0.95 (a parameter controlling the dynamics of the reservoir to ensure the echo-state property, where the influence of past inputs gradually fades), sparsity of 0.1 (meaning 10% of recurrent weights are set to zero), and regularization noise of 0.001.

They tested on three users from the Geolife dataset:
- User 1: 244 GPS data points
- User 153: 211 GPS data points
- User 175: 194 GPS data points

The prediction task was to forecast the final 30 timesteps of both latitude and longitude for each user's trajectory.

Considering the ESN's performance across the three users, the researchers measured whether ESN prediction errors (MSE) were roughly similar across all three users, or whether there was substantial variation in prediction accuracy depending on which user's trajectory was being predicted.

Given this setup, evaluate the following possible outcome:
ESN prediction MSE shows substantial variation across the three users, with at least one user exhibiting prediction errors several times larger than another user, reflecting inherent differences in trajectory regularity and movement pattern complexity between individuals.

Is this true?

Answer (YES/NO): YES